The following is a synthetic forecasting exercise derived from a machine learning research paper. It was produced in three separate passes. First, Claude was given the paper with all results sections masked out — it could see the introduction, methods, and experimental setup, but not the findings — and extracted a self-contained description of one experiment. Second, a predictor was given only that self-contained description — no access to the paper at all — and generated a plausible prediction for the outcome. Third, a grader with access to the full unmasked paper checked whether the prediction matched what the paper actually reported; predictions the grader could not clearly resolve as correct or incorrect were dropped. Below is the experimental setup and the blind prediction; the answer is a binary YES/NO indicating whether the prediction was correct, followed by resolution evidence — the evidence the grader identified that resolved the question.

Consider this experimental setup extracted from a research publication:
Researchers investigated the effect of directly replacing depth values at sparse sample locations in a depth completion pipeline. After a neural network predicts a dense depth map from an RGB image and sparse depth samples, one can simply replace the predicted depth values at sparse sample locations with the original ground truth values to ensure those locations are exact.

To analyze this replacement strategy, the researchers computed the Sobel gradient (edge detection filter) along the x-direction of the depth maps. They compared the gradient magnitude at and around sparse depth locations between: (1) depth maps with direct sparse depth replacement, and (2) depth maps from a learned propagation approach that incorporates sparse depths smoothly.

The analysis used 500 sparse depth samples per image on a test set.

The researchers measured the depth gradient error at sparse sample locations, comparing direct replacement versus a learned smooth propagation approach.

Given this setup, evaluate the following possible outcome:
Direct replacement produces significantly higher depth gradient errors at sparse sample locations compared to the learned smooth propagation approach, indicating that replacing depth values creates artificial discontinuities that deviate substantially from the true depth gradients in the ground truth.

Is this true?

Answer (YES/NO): YES